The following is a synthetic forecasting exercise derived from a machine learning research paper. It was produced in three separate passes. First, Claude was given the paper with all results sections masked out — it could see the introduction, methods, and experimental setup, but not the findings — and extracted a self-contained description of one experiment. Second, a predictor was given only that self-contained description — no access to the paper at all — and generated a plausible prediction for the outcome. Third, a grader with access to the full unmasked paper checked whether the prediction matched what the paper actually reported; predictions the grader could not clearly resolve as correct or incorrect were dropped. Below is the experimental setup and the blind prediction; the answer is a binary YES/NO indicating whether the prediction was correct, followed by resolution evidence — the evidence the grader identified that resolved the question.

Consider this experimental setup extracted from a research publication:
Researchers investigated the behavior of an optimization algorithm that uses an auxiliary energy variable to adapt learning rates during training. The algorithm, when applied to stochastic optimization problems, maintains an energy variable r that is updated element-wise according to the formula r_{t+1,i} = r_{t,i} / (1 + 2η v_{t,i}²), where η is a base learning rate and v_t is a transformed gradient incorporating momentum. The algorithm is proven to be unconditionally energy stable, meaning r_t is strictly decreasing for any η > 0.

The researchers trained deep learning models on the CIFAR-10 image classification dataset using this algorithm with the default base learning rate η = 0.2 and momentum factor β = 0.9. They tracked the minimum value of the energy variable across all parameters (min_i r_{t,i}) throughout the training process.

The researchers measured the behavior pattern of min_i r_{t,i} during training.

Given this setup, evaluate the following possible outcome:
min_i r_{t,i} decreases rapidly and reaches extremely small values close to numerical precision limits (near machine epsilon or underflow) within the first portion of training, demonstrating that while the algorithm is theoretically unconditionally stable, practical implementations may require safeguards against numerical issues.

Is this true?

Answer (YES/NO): NO